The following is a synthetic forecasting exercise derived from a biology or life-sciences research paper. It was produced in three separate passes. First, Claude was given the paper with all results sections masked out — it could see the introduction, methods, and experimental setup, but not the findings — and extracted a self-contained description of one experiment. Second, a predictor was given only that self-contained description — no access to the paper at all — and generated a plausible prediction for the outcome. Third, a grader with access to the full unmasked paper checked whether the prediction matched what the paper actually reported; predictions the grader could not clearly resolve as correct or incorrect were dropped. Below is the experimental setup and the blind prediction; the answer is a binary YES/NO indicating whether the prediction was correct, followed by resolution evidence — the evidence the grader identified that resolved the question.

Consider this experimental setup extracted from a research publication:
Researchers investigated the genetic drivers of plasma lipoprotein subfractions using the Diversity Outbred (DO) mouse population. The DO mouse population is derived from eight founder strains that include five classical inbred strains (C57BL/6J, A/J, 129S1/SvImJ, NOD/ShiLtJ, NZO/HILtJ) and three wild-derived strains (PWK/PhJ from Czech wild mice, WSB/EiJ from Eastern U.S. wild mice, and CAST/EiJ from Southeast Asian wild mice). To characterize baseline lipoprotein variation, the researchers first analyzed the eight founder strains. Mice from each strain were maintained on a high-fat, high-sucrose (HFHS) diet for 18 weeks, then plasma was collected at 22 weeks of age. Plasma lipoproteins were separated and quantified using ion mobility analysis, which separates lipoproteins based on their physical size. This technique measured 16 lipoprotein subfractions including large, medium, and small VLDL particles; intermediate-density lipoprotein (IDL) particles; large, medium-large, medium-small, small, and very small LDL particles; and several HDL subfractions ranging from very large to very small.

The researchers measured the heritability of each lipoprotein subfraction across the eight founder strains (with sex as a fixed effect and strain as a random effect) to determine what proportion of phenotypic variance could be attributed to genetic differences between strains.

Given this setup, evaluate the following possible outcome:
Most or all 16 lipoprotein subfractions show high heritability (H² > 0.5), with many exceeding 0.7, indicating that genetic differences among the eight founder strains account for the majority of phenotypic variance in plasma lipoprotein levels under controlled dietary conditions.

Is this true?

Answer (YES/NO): NO